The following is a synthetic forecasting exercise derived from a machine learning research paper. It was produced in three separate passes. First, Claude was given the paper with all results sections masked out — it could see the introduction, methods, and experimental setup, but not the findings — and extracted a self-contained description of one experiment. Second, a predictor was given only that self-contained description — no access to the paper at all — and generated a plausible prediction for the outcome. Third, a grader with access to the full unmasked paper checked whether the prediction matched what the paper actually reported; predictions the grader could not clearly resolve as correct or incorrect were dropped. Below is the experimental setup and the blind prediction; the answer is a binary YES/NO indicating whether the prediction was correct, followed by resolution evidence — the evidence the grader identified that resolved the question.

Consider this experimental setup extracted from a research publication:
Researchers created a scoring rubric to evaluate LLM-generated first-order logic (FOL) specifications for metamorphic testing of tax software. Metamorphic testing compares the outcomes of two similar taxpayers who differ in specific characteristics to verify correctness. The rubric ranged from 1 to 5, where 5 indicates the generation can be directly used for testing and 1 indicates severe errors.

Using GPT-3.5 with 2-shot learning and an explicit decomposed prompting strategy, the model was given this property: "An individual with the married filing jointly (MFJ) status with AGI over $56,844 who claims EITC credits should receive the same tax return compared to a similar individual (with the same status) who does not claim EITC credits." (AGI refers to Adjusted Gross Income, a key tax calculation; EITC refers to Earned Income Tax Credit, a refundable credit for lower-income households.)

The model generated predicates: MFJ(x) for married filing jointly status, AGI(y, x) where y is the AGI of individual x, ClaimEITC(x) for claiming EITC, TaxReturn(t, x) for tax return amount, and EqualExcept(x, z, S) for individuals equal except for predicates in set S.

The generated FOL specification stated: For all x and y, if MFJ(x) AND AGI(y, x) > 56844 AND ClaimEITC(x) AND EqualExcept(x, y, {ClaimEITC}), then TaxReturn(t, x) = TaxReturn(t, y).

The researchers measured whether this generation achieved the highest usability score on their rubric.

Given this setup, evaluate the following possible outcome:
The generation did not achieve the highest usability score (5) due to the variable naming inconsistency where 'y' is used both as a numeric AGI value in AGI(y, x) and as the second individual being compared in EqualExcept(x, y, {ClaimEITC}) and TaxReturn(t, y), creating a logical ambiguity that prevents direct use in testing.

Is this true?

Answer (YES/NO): NO